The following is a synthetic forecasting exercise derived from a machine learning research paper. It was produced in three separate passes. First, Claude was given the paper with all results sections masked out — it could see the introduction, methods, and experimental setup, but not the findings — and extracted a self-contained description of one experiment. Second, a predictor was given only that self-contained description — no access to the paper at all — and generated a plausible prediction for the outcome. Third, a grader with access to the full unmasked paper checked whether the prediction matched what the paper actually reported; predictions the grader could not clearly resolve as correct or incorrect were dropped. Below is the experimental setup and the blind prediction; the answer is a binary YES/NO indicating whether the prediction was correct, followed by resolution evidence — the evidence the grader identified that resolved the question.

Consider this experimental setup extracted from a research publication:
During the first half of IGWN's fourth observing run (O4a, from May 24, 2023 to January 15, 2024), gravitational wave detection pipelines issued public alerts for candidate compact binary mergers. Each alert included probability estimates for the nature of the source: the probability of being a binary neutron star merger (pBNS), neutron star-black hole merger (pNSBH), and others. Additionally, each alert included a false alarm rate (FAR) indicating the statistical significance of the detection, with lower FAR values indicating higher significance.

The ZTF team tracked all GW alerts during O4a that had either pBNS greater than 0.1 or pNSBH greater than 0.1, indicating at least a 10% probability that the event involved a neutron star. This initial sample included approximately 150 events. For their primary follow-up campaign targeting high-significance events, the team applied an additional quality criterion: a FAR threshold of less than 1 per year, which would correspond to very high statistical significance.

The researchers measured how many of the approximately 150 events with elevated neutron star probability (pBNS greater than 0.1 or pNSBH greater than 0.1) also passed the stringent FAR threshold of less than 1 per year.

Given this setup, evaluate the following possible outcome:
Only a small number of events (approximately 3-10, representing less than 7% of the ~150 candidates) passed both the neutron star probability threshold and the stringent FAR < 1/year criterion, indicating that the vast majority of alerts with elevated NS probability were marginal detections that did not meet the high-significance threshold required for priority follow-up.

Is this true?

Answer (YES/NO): YES